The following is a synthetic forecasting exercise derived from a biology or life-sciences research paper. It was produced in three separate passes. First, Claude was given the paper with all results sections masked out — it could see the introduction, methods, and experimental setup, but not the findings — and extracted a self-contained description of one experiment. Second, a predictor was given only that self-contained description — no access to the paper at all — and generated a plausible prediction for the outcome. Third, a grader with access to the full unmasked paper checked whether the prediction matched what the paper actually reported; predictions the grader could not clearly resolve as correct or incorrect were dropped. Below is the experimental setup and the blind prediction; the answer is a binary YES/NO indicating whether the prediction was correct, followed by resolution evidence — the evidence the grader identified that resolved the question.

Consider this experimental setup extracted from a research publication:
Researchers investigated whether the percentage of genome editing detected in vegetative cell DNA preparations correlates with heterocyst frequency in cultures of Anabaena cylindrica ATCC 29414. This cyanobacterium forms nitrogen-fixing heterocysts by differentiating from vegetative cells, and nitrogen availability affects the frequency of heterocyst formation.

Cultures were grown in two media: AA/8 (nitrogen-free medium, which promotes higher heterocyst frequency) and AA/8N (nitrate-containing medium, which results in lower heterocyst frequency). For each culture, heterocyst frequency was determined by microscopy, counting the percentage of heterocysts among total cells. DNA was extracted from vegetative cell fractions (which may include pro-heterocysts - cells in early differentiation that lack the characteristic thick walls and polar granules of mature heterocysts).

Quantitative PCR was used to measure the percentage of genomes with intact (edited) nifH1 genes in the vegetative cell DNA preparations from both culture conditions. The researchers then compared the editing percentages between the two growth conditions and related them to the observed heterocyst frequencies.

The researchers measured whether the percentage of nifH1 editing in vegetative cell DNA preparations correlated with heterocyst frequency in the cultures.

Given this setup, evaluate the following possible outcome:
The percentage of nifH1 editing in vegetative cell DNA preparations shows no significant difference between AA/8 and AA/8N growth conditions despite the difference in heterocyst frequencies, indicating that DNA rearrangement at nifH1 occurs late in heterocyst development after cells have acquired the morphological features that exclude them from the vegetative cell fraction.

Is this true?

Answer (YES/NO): NO